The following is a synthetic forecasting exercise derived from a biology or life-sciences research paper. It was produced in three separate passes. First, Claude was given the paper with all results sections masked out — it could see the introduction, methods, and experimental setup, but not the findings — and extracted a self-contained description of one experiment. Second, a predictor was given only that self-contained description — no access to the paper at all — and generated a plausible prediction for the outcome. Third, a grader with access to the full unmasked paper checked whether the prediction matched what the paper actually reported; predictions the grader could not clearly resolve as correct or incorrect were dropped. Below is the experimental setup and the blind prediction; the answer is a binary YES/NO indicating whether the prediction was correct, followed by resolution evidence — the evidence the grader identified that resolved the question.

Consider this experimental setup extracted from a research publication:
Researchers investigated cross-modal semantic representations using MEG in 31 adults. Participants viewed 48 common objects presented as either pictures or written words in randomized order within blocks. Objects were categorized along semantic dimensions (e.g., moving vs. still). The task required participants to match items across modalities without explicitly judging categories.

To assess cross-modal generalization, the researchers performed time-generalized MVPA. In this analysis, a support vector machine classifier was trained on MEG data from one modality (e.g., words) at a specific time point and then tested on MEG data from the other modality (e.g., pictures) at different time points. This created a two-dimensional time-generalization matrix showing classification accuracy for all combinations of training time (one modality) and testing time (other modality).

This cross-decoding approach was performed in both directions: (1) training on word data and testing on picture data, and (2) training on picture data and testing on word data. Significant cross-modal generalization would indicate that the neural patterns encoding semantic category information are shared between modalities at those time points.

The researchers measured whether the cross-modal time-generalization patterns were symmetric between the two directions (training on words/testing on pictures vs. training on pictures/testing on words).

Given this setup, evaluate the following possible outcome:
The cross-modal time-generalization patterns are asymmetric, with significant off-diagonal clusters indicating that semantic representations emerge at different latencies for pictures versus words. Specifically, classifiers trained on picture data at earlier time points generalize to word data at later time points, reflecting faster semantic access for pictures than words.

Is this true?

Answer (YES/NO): YES